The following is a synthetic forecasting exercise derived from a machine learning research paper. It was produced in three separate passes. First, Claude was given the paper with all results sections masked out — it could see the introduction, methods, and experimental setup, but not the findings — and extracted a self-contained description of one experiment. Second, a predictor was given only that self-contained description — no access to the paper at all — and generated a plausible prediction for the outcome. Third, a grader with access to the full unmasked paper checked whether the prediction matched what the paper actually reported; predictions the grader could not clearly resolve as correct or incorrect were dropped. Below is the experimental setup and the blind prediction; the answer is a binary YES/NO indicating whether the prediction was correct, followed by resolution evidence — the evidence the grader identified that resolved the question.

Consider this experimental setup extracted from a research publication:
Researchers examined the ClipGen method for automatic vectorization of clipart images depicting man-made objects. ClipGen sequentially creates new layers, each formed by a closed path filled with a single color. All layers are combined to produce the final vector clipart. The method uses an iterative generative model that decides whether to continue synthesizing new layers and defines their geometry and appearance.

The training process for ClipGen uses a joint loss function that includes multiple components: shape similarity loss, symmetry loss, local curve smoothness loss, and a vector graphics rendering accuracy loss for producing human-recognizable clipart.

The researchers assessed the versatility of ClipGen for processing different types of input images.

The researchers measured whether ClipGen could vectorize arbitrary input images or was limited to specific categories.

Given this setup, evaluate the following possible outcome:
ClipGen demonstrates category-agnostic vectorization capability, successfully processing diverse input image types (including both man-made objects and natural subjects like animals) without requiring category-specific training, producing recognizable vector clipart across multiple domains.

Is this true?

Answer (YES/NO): NO